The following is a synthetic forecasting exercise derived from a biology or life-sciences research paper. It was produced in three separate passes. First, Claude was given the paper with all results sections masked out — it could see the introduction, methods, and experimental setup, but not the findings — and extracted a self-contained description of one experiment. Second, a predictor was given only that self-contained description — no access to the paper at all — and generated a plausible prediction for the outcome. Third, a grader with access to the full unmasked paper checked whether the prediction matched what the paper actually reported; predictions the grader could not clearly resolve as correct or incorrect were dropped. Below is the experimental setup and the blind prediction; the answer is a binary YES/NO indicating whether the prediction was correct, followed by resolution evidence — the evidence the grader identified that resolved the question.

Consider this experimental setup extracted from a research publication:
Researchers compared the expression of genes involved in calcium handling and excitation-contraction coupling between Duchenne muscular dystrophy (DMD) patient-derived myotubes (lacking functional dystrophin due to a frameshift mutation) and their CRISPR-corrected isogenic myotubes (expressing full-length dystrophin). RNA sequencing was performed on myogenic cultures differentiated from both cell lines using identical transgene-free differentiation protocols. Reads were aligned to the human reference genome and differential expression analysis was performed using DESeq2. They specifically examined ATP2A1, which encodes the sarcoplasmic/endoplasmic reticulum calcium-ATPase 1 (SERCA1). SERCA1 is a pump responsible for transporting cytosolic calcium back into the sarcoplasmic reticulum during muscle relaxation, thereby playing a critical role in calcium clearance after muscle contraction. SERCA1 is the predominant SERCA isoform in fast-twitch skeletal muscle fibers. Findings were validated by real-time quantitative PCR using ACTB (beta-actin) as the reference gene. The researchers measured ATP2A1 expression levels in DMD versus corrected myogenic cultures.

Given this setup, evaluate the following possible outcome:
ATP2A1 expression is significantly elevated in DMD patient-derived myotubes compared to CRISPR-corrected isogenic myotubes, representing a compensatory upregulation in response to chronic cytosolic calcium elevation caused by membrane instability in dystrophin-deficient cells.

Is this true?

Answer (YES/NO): NO